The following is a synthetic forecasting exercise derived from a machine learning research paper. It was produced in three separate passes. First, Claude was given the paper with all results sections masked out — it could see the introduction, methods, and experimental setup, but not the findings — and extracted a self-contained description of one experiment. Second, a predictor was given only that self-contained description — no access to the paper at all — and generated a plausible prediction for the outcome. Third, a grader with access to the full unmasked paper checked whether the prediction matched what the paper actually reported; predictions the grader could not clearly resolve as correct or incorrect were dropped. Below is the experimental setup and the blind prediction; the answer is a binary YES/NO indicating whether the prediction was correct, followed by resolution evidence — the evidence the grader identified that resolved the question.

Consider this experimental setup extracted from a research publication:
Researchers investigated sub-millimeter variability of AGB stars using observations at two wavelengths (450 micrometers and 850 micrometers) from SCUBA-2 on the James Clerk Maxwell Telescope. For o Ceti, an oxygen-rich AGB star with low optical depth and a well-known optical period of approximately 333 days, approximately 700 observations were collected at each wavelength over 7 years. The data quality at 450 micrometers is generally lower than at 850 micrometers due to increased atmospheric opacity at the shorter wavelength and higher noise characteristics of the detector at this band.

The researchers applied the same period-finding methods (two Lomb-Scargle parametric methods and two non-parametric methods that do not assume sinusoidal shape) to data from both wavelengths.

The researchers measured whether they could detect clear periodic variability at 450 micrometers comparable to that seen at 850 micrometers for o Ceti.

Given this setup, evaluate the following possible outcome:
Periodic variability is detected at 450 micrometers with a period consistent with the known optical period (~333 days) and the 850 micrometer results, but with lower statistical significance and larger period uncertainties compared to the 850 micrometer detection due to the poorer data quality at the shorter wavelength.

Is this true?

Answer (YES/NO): NO